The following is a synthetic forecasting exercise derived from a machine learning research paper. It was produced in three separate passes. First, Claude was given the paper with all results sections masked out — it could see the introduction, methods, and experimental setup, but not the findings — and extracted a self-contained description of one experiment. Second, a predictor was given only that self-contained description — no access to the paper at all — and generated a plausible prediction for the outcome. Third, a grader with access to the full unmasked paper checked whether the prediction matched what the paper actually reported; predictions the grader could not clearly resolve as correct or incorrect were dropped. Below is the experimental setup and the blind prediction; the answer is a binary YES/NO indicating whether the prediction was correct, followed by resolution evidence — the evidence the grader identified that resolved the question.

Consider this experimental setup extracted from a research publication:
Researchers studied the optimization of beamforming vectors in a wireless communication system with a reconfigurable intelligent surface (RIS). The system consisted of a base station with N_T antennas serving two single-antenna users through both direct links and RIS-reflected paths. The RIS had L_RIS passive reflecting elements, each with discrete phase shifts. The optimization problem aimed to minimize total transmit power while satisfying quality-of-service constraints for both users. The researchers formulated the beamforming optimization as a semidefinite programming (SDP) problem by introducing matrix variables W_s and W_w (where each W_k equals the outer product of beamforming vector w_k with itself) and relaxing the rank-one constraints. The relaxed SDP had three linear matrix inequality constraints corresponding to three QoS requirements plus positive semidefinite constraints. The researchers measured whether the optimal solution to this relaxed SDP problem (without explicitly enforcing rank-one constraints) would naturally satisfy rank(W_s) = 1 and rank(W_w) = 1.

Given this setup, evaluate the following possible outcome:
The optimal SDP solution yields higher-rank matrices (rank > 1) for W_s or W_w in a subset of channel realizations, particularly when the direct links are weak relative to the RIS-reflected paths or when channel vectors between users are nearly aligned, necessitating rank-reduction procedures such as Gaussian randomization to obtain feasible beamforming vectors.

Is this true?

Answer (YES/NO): NO